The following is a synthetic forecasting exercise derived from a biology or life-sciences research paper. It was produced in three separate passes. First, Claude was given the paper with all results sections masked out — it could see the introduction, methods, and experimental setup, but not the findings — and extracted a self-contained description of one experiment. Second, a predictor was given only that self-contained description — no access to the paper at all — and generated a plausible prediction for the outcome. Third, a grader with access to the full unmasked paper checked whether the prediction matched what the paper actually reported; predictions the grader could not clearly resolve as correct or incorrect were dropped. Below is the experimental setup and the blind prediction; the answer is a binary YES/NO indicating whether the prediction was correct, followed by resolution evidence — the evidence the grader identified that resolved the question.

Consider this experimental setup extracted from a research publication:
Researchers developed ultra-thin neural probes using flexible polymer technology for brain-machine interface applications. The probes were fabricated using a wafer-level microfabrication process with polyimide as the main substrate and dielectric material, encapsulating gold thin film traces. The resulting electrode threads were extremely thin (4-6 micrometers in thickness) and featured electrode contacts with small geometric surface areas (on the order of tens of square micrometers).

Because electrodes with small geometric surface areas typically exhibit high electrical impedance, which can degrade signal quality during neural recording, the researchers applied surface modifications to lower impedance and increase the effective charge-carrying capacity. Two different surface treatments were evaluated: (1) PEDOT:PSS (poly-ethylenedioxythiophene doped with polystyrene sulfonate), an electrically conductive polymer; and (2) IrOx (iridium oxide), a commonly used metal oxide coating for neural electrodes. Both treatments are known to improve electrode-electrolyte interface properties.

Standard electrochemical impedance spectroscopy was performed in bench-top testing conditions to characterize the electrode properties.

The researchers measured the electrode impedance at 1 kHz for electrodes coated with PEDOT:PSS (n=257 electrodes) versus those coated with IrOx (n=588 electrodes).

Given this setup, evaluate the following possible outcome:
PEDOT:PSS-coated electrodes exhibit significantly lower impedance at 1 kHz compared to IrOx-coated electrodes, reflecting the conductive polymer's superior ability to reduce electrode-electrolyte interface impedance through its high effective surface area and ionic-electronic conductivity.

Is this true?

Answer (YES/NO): YES